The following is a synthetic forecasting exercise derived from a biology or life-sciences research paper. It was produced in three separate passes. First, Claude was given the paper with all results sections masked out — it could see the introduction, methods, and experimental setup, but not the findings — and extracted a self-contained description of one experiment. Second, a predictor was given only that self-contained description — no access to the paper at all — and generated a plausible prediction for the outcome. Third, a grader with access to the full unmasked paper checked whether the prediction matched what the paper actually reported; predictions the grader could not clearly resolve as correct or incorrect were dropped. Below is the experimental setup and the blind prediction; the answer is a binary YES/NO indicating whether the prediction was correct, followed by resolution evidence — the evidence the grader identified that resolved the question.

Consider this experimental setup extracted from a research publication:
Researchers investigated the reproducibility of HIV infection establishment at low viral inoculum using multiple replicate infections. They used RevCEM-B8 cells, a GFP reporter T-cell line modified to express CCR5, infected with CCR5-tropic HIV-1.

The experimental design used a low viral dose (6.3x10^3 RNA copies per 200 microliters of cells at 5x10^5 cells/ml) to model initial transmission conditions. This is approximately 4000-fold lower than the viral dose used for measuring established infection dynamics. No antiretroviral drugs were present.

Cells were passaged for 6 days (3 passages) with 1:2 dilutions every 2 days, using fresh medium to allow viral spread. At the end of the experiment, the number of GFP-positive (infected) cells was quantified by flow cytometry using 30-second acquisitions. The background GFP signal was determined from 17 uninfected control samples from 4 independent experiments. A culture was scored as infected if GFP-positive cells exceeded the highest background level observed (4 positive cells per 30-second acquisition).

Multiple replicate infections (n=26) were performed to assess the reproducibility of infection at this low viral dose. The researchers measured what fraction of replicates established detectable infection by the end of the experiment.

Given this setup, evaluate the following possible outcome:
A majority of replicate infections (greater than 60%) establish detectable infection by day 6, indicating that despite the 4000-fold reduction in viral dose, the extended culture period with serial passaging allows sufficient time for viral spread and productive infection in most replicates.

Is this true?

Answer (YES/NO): YES